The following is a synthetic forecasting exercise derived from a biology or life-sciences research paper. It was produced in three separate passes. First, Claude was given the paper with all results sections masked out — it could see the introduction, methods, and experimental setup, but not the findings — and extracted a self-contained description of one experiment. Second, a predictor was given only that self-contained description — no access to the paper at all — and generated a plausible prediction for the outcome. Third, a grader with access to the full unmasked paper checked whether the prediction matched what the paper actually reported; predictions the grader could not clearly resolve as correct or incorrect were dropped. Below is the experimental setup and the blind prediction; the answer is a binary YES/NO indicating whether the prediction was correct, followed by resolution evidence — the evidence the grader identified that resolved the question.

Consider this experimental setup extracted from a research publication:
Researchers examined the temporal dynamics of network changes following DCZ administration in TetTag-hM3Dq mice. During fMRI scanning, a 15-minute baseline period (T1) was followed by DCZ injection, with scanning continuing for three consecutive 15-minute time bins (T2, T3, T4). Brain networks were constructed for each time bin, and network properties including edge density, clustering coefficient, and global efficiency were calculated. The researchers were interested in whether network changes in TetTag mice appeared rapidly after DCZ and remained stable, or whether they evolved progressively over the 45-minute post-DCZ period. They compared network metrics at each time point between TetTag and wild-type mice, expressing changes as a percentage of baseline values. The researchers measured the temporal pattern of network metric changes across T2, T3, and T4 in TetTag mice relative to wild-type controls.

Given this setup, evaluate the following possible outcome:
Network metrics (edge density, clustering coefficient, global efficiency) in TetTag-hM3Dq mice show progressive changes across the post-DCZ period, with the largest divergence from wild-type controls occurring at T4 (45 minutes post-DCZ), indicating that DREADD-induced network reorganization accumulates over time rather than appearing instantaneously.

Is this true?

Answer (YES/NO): NO